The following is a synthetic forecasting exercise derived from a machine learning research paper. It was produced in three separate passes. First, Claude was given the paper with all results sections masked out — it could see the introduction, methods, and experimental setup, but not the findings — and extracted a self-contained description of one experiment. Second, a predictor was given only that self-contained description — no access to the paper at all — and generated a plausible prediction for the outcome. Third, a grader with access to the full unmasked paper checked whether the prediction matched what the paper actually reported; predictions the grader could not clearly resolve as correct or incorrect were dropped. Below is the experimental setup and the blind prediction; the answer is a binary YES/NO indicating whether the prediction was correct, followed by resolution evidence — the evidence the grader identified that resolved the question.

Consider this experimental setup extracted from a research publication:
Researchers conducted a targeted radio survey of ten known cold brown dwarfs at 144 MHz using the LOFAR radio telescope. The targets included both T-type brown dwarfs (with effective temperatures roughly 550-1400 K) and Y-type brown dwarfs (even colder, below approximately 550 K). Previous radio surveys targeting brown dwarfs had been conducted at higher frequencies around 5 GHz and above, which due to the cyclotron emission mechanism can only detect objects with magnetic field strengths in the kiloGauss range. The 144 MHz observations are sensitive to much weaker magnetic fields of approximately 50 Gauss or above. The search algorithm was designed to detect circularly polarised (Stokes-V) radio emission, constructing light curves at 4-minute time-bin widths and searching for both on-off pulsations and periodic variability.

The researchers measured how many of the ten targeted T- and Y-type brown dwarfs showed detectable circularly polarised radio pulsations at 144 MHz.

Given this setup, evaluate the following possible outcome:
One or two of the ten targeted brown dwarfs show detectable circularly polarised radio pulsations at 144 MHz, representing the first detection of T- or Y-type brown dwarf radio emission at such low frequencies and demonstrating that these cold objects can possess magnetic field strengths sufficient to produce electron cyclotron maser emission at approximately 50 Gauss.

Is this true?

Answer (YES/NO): YES